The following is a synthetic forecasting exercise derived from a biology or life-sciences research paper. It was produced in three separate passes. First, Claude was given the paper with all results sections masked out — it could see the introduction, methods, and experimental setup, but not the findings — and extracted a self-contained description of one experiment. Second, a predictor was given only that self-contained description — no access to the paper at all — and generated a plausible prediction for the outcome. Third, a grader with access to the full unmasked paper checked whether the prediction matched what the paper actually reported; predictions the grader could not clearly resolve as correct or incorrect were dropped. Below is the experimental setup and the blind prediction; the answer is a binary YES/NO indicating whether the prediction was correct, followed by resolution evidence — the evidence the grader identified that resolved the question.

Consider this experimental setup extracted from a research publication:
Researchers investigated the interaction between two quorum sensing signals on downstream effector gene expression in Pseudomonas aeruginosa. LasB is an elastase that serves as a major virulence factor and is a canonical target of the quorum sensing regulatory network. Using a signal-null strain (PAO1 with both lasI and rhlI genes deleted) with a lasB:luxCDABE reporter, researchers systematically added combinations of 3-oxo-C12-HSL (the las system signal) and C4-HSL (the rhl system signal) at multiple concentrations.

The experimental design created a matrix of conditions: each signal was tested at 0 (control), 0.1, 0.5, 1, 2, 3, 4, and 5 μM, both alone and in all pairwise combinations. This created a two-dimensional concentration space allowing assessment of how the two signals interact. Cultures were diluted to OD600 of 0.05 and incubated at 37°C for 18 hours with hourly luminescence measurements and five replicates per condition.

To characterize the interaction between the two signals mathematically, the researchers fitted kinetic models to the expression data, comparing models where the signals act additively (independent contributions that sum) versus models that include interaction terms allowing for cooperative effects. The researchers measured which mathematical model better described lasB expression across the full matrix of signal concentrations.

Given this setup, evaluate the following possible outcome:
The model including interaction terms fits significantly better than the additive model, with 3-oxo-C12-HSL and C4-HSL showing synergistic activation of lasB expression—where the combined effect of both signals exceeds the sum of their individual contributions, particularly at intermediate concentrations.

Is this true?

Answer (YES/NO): YES